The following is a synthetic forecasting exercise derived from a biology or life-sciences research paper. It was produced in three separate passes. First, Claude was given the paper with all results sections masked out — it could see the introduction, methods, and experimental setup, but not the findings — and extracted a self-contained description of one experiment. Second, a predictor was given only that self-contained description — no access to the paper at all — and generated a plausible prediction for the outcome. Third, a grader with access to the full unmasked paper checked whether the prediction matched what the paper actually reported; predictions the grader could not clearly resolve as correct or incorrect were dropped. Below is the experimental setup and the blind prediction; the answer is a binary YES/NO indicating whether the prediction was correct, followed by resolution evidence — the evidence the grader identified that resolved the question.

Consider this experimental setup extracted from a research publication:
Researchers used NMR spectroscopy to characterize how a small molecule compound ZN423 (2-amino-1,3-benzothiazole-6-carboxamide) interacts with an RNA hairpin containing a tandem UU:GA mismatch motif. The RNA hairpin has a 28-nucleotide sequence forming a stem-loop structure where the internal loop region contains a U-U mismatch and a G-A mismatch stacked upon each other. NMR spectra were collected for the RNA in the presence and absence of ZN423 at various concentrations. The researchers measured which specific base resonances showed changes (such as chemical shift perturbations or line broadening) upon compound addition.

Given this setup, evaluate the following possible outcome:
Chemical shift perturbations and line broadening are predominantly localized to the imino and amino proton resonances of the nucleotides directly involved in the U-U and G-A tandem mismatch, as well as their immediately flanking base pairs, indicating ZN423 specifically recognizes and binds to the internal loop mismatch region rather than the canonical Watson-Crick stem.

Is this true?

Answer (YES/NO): NO